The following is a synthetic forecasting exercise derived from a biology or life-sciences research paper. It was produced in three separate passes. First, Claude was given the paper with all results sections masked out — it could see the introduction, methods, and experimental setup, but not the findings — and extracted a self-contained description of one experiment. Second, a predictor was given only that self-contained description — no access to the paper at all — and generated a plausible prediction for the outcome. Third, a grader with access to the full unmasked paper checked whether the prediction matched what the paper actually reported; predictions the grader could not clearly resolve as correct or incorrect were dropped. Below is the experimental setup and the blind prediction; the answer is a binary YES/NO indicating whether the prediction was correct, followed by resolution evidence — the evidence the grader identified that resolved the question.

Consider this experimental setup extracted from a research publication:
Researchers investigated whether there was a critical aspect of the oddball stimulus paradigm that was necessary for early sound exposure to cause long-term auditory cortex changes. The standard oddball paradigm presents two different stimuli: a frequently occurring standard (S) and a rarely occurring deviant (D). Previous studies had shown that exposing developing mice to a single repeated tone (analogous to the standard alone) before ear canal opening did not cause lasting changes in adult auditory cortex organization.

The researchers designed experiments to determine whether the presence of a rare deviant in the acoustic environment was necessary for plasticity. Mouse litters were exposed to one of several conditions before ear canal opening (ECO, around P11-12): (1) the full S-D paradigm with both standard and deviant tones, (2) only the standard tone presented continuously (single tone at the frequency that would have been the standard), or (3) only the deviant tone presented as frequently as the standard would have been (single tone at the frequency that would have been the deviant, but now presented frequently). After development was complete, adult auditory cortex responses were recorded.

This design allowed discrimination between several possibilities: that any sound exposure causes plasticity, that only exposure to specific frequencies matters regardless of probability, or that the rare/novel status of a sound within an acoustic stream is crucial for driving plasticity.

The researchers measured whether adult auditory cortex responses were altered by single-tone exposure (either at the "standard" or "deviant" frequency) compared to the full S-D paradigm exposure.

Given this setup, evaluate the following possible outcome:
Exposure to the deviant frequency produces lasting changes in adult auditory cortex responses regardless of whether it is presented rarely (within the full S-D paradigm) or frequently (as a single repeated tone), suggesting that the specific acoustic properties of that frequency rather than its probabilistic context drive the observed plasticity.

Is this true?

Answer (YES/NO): NO